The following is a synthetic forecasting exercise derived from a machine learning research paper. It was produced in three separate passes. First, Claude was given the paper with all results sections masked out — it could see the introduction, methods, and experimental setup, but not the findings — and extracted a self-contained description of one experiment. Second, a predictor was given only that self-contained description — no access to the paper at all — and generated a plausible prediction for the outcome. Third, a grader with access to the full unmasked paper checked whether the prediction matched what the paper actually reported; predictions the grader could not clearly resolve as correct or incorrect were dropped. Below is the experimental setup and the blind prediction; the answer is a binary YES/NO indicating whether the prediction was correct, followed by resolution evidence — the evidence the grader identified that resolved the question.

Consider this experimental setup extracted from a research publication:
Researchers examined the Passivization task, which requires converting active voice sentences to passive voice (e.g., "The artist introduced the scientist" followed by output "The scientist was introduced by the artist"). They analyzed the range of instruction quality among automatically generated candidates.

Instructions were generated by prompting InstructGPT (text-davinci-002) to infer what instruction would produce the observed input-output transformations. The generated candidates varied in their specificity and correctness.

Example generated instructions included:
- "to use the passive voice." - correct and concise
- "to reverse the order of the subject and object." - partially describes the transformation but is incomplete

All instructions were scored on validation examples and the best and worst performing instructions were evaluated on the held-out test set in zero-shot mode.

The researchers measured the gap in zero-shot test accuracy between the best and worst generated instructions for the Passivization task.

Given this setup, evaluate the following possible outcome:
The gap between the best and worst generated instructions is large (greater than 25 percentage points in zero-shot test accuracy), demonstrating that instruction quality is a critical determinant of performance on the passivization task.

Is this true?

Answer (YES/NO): YES